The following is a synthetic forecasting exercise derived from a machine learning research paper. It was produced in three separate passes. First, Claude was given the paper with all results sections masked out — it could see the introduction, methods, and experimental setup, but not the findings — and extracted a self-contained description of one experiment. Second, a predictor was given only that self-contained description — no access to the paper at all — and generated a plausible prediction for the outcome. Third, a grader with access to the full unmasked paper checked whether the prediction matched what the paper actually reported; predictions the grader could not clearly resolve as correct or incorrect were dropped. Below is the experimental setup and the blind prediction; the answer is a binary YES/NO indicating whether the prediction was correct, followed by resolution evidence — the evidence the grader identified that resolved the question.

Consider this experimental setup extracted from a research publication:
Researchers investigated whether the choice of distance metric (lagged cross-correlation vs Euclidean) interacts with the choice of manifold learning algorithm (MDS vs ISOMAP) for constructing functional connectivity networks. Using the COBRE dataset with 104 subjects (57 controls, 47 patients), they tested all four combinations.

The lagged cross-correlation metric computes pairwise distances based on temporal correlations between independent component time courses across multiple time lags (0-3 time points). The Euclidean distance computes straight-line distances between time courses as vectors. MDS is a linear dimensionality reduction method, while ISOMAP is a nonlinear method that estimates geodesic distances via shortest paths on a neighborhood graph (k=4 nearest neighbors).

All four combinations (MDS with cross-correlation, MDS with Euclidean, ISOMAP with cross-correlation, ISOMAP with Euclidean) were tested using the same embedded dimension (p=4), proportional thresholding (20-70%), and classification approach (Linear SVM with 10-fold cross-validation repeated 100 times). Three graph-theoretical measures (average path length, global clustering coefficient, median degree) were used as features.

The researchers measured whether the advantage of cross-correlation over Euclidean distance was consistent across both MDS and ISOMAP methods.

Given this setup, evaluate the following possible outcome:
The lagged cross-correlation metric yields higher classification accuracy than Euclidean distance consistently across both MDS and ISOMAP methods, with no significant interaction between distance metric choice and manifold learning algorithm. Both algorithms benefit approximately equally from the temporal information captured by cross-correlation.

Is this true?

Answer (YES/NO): NO